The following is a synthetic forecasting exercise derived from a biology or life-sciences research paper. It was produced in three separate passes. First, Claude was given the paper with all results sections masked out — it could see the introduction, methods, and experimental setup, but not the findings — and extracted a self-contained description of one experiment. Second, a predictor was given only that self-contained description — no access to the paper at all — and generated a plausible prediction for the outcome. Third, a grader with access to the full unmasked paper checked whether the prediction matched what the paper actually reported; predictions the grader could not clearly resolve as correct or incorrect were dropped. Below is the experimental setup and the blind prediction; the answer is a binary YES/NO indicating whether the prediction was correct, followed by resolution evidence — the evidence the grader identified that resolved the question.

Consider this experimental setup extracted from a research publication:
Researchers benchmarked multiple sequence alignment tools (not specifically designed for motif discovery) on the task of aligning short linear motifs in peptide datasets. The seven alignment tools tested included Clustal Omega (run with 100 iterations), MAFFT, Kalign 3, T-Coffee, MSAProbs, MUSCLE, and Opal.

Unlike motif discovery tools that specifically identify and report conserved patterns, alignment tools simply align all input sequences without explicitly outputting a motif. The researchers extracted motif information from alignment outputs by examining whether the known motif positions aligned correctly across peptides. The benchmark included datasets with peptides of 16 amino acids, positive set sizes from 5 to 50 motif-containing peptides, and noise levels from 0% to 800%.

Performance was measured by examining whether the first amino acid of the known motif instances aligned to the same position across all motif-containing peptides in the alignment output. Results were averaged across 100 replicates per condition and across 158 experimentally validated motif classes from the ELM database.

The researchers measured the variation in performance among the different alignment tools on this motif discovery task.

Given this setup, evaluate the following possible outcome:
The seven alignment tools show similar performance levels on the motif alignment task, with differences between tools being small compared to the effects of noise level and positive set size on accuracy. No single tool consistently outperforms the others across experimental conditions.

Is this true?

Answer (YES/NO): NO